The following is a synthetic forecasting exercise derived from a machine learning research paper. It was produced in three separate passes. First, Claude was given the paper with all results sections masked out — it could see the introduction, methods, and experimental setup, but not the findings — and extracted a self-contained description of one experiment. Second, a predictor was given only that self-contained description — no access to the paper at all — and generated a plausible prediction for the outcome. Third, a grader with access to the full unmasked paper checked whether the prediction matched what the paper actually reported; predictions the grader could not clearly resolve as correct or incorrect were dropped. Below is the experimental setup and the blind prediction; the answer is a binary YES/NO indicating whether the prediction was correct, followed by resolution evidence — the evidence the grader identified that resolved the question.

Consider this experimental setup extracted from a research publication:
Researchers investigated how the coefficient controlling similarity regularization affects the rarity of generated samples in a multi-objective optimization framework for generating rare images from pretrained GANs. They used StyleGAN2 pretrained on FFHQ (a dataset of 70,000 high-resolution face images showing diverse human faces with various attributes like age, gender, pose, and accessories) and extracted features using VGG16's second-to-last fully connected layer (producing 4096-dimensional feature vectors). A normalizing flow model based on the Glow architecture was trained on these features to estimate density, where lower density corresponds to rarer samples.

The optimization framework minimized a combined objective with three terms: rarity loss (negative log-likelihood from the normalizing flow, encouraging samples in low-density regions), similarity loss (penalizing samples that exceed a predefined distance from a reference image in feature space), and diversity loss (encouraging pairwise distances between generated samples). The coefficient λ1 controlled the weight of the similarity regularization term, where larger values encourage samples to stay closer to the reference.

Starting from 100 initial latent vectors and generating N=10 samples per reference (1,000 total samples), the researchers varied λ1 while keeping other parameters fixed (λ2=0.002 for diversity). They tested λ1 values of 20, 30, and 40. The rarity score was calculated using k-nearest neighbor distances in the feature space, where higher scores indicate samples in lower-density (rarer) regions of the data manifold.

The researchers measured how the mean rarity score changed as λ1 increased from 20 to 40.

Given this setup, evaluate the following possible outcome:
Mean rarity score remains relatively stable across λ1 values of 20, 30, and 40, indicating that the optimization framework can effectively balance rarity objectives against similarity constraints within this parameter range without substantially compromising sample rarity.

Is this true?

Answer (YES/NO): YES